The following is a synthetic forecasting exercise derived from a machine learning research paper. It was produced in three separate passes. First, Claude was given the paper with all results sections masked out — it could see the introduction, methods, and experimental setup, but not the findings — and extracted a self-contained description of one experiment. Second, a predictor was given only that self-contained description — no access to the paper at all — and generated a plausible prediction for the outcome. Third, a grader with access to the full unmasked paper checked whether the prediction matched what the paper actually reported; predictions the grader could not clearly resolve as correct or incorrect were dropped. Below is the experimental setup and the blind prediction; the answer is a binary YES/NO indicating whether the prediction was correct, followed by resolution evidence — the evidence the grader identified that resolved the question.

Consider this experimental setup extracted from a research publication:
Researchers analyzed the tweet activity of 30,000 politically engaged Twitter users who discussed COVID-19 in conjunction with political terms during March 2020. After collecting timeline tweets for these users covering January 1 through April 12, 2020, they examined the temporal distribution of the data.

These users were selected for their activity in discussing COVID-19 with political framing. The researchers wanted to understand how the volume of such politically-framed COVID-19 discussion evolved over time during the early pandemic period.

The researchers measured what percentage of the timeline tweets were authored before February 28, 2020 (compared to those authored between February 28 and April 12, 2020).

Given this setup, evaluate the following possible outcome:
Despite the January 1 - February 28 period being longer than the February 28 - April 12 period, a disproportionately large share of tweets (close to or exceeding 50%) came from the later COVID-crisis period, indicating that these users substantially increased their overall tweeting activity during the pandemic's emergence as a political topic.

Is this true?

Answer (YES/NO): NO